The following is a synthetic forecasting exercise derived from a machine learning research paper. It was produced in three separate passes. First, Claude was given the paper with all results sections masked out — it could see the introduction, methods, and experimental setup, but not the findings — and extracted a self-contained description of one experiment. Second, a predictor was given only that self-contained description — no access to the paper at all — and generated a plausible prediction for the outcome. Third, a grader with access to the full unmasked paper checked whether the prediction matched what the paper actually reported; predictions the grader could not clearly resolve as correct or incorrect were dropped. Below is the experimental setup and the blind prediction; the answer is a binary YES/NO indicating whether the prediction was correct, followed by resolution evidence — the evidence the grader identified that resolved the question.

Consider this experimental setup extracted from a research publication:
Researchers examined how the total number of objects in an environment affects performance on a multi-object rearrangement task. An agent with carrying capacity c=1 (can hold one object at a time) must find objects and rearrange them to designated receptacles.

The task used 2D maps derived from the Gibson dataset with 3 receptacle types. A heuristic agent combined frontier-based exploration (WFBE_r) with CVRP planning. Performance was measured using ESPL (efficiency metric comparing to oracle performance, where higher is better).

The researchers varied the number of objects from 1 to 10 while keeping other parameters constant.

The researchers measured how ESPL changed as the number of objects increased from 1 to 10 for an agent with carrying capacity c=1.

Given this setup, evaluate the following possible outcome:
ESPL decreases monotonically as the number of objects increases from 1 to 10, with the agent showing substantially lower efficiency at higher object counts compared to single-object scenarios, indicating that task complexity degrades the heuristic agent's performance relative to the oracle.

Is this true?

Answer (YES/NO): NO